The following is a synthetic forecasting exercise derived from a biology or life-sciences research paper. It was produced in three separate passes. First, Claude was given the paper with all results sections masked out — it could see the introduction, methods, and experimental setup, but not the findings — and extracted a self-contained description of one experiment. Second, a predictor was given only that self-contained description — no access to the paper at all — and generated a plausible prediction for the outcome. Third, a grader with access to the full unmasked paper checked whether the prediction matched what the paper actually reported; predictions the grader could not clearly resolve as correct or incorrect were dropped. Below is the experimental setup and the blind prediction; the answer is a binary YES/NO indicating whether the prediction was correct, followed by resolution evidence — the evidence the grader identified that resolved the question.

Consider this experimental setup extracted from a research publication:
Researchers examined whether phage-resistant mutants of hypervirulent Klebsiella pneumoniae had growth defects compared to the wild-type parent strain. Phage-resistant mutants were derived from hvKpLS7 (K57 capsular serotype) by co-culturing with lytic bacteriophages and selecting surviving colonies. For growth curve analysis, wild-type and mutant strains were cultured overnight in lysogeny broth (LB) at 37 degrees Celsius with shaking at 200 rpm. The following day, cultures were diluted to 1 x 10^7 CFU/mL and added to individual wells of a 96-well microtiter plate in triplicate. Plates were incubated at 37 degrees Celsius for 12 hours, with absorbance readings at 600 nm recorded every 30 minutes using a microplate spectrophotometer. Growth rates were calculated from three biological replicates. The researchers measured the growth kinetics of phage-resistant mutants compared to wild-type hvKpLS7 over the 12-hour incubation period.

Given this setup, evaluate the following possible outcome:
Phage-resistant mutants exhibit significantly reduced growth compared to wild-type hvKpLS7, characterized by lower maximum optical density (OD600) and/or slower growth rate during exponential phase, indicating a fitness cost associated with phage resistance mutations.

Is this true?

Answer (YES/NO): NO